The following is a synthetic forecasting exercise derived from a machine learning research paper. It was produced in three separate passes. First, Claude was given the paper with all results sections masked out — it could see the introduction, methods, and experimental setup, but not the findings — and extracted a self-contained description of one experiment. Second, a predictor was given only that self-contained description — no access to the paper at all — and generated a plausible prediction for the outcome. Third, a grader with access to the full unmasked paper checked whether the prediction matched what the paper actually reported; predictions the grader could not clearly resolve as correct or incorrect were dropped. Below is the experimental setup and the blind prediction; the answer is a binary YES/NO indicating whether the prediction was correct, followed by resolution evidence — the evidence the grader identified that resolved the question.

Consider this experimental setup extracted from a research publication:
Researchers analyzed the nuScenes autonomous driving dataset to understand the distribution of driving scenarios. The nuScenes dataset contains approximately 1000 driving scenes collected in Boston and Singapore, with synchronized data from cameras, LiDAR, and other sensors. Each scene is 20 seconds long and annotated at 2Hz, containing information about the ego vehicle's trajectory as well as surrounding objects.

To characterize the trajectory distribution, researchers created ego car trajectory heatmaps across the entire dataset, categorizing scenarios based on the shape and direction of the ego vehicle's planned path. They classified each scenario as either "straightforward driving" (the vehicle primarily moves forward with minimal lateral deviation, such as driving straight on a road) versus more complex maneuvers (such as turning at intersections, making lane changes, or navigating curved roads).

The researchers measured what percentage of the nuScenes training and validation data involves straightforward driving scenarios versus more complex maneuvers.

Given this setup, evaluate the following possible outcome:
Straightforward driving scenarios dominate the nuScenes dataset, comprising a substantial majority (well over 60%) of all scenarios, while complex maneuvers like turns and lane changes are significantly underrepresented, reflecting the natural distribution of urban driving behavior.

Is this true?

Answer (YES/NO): YES